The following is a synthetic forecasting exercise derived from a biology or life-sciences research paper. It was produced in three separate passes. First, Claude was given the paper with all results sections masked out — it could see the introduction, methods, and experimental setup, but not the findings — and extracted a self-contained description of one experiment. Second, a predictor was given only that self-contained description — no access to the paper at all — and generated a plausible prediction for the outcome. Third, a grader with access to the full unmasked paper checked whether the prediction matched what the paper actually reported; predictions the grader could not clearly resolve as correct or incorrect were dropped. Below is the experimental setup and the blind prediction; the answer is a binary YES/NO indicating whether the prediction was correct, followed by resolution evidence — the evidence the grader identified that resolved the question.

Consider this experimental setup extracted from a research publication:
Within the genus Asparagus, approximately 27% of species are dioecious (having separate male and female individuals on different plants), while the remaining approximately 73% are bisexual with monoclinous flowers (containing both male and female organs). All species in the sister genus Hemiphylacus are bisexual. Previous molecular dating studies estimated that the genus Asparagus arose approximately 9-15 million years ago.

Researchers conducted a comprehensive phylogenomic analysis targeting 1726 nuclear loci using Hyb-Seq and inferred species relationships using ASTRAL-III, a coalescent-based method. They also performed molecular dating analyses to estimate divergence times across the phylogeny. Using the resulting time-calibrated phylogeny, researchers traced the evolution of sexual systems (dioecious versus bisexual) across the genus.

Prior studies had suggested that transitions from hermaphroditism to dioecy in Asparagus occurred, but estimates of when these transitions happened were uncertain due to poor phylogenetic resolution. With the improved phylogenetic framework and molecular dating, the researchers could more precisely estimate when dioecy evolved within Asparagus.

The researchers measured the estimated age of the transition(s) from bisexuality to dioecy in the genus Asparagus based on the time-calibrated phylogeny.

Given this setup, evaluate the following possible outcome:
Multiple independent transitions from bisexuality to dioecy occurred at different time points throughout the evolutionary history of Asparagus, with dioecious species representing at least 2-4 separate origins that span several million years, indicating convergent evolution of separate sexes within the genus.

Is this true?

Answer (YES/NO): NO